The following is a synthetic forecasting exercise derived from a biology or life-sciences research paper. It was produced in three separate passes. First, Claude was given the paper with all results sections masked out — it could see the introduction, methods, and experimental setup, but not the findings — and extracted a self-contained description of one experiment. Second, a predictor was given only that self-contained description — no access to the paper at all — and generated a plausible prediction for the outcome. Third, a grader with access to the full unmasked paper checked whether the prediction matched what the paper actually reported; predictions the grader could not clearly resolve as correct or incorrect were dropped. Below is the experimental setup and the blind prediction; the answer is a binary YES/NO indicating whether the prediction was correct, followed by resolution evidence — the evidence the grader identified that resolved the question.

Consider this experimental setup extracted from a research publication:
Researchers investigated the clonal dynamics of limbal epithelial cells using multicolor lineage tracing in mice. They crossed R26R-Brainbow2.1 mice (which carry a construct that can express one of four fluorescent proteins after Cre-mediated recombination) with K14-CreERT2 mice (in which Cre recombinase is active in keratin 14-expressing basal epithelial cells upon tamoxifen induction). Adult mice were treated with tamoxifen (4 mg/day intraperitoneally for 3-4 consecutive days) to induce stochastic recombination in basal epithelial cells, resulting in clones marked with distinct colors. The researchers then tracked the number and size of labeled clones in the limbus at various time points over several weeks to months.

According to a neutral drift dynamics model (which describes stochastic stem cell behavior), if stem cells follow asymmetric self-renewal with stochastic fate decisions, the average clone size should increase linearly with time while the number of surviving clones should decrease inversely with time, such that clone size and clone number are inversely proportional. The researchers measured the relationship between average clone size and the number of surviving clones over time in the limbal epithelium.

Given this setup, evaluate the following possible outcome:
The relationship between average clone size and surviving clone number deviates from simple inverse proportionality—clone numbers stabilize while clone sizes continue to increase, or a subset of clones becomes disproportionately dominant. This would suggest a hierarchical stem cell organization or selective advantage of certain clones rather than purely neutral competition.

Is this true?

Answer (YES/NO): NO